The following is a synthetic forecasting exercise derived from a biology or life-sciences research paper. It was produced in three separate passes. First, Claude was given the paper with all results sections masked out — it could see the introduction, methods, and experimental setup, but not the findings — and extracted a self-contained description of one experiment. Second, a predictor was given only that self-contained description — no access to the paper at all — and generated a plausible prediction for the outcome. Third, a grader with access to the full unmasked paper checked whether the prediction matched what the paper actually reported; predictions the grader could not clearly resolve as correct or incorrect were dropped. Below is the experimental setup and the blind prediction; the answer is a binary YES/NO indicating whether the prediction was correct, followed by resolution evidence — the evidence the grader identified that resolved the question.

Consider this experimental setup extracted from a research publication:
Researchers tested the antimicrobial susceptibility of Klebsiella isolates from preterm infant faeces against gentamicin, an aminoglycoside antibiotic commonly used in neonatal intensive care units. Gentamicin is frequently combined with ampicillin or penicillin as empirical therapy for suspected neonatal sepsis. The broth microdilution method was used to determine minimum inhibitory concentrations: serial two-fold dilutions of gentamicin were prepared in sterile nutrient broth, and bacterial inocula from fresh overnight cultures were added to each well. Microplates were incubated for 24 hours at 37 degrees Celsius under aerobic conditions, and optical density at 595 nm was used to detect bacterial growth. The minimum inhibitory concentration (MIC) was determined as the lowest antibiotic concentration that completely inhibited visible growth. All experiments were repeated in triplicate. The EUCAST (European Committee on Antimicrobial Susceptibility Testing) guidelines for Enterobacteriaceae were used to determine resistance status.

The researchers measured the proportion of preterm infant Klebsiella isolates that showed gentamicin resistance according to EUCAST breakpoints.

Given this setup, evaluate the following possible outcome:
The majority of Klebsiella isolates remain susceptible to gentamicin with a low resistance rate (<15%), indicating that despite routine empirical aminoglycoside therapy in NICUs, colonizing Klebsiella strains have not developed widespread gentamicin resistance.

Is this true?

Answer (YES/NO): NO